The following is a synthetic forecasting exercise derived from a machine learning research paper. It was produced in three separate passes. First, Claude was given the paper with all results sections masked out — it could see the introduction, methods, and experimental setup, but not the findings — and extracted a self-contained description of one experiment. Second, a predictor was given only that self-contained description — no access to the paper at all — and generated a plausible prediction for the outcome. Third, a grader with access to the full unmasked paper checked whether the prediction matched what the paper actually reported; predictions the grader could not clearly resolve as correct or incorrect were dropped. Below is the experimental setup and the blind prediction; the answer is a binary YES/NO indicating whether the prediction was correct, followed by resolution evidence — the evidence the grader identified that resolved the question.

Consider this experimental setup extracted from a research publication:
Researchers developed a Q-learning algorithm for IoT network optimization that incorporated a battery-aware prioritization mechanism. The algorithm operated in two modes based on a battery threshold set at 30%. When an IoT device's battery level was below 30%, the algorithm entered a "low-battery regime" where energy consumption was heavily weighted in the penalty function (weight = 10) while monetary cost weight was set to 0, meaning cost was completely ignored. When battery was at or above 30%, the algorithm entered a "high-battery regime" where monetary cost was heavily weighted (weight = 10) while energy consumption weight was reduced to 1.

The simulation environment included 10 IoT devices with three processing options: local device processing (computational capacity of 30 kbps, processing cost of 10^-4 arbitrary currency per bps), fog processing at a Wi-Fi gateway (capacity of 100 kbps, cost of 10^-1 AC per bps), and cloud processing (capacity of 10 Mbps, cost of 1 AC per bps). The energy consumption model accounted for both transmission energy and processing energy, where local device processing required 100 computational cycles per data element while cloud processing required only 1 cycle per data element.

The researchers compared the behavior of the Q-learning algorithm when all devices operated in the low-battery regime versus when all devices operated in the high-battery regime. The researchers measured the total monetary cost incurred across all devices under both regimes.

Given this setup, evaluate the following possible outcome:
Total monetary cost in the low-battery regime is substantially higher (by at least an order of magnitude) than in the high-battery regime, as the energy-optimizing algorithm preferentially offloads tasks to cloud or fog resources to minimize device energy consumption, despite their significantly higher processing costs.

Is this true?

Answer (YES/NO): NO